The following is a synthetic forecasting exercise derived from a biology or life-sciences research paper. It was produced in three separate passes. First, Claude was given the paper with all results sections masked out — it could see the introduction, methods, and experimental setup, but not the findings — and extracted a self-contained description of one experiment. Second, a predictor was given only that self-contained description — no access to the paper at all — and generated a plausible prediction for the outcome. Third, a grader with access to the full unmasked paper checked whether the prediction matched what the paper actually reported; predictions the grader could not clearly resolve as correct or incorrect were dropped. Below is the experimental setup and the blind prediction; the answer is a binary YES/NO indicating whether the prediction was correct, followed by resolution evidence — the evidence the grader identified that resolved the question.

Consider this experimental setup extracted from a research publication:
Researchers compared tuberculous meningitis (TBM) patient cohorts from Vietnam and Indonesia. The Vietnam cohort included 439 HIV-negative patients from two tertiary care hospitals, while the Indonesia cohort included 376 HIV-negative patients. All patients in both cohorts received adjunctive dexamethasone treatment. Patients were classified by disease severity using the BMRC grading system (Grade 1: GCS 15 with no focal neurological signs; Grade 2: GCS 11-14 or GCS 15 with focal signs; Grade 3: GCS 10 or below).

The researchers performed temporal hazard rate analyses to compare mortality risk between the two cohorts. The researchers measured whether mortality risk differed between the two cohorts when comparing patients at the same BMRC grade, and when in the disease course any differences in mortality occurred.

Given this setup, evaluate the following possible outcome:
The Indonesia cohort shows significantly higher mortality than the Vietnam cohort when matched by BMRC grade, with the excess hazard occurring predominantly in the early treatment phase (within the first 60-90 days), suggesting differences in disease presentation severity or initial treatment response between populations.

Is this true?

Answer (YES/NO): NO